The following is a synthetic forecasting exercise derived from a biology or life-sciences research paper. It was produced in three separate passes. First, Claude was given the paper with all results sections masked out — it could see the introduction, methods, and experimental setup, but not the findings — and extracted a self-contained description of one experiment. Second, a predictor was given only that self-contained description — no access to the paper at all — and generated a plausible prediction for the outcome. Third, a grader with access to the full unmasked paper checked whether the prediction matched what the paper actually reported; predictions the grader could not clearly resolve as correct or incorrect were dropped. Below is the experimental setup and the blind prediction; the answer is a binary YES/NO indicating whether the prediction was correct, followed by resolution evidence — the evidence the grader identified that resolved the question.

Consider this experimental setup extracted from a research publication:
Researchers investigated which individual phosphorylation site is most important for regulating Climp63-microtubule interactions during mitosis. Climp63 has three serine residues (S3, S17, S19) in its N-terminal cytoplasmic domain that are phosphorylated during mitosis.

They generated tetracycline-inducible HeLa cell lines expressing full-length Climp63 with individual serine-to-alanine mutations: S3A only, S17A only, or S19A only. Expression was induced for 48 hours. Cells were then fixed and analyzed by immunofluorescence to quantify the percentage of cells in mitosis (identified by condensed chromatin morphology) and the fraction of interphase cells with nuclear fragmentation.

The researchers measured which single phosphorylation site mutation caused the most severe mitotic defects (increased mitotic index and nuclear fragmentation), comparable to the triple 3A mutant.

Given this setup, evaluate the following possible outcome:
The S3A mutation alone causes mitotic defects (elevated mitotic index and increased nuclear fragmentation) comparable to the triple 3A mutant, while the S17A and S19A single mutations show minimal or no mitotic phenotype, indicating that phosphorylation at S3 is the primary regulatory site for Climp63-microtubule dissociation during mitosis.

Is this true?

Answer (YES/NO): NO